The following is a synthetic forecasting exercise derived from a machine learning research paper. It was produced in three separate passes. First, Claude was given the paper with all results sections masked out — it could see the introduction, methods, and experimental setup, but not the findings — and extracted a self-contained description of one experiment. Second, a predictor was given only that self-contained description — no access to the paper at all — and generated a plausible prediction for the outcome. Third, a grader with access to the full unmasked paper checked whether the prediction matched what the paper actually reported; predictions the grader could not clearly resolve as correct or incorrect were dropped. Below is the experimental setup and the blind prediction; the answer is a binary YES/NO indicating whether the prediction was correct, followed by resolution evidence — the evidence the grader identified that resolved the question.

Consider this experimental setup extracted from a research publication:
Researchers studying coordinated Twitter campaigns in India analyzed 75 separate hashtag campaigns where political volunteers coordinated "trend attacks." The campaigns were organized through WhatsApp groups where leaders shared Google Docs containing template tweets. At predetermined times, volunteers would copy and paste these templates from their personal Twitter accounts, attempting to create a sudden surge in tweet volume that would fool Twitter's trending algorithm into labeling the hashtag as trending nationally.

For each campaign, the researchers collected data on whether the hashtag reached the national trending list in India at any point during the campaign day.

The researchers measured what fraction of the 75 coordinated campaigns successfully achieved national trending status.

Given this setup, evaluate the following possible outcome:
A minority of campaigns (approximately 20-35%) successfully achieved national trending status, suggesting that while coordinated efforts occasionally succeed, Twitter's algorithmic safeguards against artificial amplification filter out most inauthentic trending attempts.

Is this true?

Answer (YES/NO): NO